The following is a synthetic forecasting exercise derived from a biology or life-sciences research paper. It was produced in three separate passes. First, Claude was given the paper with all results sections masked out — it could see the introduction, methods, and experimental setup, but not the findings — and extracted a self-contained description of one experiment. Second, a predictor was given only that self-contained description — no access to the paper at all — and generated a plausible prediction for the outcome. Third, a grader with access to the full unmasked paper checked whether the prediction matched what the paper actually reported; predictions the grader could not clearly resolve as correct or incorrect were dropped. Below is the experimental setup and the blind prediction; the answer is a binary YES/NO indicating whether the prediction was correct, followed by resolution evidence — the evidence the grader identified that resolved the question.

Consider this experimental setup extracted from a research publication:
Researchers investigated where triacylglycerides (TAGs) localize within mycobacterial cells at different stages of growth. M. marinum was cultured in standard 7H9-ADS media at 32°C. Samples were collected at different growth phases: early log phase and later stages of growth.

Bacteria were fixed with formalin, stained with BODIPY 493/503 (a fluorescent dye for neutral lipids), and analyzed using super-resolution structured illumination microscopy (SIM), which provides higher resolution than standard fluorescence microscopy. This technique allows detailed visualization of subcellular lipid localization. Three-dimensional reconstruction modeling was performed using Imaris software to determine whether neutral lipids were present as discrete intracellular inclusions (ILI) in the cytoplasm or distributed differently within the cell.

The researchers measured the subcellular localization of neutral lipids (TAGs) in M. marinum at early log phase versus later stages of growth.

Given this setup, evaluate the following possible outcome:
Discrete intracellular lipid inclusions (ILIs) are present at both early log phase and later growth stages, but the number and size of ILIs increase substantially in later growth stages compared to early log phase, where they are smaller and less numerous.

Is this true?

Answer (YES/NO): NO